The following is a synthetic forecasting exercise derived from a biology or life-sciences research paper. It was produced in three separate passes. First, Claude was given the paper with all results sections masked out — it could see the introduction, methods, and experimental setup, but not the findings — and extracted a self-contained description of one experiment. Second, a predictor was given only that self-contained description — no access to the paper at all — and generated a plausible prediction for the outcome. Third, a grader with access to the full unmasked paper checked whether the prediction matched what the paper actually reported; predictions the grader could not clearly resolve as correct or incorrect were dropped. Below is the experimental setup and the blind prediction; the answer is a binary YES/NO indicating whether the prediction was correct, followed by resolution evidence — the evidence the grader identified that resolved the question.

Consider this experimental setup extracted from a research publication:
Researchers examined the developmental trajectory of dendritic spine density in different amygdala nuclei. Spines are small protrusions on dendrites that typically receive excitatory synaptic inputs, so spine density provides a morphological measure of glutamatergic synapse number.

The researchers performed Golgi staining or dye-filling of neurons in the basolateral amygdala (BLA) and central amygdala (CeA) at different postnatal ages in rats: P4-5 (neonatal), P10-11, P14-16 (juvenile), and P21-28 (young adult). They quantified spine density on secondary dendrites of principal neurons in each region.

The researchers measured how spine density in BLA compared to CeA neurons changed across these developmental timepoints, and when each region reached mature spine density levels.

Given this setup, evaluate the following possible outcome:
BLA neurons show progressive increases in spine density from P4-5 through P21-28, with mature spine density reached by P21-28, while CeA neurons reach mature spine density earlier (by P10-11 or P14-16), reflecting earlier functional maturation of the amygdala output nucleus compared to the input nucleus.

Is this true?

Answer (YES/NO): YES